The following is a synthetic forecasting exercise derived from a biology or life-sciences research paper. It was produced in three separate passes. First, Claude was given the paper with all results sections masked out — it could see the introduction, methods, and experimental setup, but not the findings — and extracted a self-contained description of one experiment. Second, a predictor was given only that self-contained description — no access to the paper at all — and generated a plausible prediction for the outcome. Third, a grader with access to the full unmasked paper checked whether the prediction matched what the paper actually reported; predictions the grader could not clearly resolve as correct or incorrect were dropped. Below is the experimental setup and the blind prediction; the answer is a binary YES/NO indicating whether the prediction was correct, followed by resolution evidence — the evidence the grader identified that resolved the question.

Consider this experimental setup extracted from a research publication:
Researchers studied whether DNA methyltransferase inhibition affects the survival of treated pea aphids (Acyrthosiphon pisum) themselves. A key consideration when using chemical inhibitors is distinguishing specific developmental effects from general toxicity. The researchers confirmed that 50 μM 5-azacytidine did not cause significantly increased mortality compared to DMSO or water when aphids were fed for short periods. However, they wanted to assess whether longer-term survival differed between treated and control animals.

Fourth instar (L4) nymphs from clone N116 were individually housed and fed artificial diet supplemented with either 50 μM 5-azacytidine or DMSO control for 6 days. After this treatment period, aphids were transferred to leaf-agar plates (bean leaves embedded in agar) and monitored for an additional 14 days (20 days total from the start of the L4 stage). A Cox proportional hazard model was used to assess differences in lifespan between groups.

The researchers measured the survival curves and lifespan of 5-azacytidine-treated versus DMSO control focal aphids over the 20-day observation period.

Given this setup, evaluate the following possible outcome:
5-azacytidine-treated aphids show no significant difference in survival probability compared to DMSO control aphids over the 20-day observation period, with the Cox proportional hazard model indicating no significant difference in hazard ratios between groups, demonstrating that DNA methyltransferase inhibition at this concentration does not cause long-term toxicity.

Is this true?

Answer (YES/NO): YES